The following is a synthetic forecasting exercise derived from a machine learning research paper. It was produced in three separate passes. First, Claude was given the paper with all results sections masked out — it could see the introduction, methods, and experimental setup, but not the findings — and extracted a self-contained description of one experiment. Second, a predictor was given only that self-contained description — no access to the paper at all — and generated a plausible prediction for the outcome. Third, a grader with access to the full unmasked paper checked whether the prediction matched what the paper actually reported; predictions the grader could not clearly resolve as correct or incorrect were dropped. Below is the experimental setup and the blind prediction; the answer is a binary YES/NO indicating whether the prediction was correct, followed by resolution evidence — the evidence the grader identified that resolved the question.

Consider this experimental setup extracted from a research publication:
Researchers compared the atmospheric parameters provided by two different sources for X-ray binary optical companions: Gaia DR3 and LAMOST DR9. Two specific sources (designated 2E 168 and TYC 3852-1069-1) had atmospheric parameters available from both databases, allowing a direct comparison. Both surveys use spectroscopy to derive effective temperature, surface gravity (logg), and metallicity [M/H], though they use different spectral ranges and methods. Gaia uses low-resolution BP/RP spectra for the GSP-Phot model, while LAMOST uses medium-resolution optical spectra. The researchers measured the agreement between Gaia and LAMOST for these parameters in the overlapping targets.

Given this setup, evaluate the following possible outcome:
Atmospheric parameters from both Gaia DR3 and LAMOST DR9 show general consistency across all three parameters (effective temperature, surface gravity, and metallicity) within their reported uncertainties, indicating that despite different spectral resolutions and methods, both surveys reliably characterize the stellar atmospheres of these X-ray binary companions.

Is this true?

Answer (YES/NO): NO